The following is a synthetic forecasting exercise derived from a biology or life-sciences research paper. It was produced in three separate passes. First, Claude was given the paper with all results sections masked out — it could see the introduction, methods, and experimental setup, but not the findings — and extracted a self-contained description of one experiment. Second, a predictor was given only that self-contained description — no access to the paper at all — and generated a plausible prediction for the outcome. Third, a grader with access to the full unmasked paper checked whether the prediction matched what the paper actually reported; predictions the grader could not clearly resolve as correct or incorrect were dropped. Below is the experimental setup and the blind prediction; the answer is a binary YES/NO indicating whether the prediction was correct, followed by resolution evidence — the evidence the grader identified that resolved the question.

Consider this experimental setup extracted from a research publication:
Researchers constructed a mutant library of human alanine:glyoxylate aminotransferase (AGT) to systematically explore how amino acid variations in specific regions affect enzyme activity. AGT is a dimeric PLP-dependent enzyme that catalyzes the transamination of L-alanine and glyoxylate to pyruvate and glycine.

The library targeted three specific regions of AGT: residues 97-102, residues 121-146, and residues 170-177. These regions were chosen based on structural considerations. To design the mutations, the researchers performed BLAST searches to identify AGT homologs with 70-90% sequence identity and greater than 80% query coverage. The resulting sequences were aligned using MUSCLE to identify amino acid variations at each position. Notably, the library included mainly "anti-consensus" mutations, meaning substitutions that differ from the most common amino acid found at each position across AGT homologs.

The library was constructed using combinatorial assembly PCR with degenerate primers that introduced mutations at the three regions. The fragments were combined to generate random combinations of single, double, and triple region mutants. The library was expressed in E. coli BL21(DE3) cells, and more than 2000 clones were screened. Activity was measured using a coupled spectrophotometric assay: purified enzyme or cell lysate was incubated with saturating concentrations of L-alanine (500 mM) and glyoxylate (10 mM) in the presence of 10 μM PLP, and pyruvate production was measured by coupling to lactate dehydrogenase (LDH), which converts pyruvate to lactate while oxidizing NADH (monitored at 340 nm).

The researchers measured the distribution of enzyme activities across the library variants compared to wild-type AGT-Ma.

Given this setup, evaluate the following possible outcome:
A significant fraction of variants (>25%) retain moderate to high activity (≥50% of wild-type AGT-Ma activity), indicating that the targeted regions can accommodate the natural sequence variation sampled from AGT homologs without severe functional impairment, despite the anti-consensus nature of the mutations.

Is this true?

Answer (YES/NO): YES